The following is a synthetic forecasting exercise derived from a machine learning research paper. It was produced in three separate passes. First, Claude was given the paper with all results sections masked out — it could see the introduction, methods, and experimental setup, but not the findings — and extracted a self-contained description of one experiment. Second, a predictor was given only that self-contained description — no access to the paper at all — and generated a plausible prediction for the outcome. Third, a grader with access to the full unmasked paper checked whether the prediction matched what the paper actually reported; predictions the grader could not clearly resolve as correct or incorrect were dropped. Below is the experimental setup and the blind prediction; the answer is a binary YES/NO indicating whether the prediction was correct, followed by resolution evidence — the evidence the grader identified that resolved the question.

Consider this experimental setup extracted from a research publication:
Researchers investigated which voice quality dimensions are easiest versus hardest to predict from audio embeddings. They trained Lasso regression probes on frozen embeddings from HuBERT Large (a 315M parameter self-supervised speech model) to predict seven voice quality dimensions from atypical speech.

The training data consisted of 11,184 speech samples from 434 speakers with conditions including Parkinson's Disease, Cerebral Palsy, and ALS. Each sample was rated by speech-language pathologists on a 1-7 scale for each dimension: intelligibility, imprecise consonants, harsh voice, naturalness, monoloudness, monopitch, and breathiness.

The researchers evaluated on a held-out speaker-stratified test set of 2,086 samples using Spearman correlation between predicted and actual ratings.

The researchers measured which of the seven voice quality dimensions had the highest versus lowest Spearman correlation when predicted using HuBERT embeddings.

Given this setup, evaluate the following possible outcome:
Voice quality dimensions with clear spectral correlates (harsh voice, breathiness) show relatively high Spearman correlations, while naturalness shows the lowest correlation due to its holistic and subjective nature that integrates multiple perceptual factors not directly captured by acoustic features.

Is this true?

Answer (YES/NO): NO